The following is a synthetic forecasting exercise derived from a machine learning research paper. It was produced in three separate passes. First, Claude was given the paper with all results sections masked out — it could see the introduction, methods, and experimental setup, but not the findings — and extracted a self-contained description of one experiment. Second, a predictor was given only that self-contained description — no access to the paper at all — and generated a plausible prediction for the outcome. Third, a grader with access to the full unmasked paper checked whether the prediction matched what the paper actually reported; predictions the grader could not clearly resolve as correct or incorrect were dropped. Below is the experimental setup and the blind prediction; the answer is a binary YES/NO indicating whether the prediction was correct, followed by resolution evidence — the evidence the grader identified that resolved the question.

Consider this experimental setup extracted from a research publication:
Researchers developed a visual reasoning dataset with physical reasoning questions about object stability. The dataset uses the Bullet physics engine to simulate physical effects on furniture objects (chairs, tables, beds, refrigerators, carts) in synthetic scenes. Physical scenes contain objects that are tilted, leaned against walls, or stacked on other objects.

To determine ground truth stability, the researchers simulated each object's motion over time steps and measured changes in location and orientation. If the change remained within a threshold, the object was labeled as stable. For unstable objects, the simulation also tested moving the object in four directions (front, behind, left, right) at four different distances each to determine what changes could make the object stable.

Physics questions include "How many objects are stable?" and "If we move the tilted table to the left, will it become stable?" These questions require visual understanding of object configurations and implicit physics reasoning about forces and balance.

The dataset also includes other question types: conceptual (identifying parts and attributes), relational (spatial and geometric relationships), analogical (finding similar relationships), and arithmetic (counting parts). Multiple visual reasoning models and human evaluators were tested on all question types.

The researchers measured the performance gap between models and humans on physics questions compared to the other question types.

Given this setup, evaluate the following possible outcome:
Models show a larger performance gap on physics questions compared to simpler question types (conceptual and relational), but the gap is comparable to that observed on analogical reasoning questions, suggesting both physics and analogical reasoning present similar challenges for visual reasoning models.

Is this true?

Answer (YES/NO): NO